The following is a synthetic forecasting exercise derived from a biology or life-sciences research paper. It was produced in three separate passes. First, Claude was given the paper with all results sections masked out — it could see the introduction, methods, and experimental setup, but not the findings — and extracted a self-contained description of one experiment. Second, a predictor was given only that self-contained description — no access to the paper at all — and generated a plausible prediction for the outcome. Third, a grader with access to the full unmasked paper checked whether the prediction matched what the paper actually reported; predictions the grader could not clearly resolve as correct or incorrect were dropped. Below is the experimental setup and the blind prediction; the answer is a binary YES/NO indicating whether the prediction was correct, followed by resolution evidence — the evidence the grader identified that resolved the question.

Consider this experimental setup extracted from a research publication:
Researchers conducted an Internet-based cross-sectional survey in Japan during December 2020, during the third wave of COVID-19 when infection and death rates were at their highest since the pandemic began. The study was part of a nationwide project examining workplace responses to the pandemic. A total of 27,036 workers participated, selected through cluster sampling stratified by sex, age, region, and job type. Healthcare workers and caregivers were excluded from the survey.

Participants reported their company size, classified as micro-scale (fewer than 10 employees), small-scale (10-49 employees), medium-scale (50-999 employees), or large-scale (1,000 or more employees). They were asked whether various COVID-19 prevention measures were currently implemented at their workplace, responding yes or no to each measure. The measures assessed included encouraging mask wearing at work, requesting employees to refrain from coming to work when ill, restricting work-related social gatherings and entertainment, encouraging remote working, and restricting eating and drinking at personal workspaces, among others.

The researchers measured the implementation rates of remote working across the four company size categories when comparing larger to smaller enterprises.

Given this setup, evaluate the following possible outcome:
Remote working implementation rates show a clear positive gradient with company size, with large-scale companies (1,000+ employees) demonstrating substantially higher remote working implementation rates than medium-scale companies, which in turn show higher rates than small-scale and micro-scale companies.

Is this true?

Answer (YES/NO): NO